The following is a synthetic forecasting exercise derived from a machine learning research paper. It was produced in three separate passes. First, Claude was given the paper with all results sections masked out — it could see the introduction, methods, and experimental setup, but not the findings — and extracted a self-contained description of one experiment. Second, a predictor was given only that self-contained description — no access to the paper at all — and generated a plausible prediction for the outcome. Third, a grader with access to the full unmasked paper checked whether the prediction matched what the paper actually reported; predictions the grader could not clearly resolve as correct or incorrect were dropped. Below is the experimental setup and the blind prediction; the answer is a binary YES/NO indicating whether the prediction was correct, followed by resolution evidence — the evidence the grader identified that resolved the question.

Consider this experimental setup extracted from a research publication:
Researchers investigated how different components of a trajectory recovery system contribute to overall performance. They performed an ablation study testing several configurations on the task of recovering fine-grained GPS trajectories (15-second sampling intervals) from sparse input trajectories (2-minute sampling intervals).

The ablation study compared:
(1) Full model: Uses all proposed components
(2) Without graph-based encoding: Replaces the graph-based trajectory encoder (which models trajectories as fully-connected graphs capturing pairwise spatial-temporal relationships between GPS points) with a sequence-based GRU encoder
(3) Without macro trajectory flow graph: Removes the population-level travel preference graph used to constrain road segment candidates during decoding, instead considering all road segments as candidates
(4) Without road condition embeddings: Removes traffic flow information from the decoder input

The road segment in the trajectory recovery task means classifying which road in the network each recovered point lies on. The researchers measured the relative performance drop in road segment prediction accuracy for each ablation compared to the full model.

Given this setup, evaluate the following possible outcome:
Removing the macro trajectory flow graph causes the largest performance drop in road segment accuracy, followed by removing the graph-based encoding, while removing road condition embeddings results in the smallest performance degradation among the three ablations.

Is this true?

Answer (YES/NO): NO